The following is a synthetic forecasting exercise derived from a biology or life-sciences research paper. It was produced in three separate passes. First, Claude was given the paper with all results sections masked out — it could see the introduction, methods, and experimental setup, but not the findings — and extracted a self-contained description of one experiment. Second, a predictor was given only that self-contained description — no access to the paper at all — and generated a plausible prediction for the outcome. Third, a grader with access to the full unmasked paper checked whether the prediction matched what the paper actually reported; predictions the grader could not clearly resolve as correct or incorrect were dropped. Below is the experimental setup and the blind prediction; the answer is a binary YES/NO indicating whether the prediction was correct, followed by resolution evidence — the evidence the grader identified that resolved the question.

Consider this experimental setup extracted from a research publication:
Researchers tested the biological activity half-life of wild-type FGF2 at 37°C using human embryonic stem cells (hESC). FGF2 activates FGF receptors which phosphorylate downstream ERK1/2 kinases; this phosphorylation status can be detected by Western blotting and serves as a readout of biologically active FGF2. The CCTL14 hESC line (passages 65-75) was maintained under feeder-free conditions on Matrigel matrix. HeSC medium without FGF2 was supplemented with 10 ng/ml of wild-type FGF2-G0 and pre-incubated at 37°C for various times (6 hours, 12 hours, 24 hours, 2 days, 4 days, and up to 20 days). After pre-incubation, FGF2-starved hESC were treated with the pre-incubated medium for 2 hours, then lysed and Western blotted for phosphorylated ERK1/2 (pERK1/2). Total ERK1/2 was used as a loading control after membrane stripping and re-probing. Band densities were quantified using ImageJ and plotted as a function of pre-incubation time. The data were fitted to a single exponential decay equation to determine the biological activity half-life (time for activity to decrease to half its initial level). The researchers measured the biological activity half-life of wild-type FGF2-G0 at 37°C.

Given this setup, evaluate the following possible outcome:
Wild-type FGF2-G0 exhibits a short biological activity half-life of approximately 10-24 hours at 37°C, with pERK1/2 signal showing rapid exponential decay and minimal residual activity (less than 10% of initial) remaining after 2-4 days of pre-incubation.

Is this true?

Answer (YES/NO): YES